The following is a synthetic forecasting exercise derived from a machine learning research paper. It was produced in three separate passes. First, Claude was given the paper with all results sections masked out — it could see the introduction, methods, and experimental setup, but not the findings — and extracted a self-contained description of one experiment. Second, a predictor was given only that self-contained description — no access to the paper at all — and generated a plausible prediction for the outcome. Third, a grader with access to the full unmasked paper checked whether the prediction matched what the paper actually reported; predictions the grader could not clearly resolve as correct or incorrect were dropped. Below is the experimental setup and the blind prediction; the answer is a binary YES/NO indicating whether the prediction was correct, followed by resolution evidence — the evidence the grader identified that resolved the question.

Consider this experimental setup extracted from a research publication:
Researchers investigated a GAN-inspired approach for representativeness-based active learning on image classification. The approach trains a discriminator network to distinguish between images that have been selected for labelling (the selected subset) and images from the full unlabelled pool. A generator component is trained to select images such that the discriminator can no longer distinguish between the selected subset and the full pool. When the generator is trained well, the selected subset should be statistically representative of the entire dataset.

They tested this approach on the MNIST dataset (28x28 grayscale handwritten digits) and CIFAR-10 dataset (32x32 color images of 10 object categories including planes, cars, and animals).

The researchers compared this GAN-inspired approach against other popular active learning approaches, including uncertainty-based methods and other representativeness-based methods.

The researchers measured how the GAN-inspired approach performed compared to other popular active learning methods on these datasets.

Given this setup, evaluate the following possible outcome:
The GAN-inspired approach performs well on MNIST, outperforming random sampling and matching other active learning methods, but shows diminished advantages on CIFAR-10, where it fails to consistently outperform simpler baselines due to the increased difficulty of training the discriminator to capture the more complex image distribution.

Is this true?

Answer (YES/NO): NO